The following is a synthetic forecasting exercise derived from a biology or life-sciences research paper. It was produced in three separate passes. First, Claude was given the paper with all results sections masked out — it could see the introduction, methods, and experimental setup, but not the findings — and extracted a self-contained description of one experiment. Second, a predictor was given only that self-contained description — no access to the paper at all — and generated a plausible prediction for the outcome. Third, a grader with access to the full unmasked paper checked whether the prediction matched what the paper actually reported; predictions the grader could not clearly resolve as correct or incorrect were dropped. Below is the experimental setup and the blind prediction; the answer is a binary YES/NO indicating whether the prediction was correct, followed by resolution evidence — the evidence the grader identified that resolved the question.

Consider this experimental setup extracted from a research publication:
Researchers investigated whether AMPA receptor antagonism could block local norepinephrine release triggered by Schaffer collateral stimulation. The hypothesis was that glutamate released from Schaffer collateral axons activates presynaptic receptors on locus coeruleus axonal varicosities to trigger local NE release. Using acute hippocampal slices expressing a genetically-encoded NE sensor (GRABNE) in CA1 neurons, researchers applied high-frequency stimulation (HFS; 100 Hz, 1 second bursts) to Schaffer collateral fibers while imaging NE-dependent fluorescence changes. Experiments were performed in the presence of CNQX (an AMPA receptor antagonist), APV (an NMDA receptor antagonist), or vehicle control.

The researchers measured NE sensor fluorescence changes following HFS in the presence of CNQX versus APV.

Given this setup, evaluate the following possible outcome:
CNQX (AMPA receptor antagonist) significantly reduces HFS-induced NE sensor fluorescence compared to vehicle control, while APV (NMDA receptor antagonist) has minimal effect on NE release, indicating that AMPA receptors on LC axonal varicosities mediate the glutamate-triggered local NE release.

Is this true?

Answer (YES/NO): YES